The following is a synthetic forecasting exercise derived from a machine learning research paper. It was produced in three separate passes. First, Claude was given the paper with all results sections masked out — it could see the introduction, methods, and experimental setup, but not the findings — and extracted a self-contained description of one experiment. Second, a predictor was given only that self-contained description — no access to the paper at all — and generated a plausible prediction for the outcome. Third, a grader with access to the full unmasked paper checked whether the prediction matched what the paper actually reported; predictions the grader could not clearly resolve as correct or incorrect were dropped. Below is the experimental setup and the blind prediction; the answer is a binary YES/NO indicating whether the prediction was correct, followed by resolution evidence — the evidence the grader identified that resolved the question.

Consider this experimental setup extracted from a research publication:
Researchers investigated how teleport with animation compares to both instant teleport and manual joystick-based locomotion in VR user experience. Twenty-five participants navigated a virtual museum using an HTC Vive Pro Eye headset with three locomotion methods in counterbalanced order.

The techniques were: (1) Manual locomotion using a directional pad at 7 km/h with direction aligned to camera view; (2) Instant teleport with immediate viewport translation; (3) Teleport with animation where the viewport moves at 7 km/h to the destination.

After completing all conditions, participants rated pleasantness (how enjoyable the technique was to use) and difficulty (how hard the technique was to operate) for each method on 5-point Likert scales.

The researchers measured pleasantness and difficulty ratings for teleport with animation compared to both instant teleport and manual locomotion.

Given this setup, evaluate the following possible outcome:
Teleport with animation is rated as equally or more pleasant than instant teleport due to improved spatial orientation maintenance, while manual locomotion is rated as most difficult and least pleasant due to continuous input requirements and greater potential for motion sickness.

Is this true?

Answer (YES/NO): NO